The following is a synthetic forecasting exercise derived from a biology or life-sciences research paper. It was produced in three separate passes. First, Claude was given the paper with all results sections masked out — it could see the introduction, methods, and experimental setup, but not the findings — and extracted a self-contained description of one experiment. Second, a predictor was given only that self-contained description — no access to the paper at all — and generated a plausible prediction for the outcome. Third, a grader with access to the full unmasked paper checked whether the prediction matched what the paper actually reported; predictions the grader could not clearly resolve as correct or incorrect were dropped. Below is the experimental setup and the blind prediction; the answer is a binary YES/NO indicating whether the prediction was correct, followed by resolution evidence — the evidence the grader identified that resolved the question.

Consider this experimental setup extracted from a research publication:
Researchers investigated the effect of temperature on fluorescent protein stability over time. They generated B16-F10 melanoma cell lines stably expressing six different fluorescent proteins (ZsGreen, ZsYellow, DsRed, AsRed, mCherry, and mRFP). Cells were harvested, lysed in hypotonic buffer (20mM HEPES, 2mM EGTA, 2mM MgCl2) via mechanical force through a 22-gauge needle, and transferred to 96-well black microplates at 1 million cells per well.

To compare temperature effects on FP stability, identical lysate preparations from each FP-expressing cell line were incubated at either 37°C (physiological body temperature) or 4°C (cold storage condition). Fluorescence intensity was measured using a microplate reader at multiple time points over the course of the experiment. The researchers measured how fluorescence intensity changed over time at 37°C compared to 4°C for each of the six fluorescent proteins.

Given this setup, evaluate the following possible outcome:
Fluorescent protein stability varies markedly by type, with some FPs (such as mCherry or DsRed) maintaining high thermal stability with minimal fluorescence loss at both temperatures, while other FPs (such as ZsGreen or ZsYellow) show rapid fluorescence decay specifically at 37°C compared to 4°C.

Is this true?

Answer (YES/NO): NO